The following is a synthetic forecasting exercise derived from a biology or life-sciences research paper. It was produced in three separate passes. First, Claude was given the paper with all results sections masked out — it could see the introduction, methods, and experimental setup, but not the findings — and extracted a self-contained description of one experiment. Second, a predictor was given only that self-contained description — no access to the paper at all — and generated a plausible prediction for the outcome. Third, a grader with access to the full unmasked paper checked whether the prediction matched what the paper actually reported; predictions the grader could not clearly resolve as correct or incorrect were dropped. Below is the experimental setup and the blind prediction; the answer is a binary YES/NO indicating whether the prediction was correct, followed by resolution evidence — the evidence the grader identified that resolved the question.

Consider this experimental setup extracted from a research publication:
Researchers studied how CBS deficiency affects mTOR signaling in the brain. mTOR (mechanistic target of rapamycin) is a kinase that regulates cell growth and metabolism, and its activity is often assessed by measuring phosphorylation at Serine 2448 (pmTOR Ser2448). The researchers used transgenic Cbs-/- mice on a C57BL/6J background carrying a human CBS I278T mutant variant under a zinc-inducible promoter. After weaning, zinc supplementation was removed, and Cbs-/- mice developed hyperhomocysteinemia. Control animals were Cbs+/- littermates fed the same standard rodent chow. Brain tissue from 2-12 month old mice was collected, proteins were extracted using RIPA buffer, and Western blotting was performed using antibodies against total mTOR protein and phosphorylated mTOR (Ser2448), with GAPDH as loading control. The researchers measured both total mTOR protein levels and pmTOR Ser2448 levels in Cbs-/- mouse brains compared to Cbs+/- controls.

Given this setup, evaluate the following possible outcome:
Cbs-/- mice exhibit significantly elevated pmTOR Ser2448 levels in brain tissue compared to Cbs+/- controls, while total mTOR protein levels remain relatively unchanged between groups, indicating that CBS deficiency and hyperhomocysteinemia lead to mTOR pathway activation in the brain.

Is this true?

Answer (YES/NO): NO